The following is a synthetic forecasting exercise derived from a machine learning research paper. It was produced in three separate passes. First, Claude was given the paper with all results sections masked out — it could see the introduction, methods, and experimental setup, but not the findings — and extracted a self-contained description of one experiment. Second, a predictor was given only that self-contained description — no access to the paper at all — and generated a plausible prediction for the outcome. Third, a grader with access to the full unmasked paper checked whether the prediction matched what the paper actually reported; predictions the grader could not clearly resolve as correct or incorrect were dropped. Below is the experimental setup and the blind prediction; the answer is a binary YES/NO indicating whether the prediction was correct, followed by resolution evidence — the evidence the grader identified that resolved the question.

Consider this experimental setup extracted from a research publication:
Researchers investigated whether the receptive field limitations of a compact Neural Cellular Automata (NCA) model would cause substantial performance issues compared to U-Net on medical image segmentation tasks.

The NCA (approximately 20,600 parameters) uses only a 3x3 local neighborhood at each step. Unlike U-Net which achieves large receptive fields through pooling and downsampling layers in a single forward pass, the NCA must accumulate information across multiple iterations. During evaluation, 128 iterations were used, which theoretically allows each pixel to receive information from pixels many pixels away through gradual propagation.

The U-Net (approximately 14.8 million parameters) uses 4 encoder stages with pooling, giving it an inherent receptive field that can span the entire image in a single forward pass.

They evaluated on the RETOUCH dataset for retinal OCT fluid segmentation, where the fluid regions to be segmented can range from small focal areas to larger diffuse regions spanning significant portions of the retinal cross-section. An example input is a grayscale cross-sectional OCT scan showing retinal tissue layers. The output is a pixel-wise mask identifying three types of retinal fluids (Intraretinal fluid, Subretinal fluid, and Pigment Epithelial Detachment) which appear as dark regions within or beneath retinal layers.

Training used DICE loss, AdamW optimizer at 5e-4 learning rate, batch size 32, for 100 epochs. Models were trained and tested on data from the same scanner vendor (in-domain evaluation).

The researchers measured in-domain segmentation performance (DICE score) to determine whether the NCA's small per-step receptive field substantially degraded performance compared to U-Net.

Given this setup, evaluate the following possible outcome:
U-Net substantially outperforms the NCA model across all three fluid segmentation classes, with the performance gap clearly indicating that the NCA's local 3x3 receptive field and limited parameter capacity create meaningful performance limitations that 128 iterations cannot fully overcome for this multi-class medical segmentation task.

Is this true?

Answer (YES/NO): NO